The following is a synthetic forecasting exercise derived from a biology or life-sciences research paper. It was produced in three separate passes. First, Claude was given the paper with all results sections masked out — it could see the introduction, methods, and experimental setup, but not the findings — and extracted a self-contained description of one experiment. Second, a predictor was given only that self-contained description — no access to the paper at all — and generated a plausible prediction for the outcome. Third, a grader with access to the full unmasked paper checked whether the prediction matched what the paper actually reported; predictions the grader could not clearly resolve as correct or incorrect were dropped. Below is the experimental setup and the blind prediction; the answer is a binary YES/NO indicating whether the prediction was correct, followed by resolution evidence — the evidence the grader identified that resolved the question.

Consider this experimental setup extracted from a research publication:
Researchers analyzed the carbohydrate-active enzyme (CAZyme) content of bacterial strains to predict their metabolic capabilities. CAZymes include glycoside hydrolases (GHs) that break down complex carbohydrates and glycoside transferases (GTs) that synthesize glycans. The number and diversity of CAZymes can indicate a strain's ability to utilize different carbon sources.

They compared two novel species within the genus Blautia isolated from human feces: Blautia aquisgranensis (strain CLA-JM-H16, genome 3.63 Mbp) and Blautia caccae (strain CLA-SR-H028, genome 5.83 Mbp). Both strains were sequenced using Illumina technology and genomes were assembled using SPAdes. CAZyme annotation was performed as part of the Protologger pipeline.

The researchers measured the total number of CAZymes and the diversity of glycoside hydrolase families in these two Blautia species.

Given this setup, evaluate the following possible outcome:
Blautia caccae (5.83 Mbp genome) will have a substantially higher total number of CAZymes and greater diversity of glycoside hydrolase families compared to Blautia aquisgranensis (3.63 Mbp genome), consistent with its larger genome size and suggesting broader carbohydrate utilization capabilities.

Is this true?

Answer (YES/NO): YES